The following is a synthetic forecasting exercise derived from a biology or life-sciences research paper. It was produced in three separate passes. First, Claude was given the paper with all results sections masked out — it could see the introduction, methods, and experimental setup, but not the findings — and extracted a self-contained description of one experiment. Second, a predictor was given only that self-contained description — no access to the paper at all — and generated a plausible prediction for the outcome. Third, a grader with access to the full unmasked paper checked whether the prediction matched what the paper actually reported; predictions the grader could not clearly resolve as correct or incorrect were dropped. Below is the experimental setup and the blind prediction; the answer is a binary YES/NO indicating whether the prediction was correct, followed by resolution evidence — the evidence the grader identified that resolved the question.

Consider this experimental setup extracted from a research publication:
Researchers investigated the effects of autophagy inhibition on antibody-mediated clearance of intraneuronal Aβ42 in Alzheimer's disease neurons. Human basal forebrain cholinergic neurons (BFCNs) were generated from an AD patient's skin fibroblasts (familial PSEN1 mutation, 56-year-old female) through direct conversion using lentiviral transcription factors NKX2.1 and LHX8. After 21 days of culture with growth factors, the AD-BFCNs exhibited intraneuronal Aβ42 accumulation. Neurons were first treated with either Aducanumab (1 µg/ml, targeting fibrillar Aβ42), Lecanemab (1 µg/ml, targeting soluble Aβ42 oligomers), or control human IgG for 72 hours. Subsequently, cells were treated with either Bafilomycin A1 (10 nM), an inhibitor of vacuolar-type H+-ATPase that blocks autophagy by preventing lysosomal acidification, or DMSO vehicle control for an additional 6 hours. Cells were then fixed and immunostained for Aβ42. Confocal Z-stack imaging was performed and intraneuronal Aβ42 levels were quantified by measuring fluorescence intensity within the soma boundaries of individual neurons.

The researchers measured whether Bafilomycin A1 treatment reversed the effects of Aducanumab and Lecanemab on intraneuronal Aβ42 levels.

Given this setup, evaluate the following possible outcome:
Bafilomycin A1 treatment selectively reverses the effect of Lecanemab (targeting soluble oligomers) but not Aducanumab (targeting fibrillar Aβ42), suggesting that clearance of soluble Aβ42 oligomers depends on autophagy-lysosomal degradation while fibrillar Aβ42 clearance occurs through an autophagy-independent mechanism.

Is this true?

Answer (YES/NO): NO